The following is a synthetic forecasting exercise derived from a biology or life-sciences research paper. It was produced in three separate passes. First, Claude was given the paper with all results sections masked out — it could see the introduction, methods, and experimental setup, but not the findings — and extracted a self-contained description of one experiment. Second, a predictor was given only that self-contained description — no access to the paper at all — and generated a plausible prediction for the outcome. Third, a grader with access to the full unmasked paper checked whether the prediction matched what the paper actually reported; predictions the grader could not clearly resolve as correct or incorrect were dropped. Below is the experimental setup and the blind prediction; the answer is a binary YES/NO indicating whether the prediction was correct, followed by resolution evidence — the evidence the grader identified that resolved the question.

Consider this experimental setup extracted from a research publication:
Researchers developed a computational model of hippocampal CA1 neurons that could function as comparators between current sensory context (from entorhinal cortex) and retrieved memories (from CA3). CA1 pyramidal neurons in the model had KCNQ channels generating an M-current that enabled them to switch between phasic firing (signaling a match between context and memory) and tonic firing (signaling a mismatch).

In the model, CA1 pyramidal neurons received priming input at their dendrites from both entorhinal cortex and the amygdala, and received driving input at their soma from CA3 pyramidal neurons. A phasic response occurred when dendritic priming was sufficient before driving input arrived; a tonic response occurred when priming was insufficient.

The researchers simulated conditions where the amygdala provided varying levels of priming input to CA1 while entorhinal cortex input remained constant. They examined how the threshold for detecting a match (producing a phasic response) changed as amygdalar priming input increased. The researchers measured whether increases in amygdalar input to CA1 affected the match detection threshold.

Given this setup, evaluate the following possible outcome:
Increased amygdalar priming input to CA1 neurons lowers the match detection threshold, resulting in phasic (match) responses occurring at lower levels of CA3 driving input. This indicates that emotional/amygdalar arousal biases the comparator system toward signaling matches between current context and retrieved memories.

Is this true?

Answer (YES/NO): YES